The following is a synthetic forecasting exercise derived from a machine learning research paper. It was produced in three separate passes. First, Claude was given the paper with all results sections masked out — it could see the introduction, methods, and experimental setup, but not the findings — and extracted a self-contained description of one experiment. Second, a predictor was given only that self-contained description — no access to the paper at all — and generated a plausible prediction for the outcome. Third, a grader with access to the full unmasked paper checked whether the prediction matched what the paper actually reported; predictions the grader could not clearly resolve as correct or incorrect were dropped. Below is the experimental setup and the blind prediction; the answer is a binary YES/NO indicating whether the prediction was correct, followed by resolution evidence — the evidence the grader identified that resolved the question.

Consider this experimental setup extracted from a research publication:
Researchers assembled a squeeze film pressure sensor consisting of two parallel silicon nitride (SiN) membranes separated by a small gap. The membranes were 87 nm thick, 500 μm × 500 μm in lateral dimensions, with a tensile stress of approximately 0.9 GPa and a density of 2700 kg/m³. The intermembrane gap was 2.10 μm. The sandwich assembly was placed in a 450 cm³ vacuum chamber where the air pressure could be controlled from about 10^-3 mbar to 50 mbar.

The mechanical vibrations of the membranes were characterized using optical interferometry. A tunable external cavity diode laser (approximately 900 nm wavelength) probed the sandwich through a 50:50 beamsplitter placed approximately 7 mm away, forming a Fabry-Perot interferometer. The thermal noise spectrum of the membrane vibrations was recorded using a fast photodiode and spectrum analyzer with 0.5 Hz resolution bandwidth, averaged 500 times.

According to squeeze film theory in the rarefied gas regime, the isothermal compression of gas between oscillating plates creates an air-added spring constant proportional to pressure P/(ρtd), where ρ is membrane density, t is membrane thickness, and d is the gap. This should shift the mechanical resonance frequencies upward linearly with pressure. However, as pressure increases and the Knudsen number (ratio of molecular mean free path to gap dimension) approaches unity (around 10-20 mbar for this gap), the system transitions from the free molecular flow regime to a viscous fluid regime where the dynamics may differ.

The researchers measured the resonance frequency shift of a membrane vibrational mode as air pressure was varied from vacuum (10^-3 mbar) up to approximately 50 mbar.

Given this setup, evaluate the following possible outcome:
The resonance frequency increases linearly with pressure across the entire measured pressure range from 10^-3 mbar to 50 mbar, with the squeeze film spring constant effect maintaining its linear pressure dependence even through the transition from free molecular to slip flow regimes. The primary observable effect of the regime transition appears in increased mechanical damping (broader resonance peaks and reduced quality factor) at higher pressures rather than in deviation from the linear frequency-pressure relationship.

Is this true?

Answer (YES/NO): NO